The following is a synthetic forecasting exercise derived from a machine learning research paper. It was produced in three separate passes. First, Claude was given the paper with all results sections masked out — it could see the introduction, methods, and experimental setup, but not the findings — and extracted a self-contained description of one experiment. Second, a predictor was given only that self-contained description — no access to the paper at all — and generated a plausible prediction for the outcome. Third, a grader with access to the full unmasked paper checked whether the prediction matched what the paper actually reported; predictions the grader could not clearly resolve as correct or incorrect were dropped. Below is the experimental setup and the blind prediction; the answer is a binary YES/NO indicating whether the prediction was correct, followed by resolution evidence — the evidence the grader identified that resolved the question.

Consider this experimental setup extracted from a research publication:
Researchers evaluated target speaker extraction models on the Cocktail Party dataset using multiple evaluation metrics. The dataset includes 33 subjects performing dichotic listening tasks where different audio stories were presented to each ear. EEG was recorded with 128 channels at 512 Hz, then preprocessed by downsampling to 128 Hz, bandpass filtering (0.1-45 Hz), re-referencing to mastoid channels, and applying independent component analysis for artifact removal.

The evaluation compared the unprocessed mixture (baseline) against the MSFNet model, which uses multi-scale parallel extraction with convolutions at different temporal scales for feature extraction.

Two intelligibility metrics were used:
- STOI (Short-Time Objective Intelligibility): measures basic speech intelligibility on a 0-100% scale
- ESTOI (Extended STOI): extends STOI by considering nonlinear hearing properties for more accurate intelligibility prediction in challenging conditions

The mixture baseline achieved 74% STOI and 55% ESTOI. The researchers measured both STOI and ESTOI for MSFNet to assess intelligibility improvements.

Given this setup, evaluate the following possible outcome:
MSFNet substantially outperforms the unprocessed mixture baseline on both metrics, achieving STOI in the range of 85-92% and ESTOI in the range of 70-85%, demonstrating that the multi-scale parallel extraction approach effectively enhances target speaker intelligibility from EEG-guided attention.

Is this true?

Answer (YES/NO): YES